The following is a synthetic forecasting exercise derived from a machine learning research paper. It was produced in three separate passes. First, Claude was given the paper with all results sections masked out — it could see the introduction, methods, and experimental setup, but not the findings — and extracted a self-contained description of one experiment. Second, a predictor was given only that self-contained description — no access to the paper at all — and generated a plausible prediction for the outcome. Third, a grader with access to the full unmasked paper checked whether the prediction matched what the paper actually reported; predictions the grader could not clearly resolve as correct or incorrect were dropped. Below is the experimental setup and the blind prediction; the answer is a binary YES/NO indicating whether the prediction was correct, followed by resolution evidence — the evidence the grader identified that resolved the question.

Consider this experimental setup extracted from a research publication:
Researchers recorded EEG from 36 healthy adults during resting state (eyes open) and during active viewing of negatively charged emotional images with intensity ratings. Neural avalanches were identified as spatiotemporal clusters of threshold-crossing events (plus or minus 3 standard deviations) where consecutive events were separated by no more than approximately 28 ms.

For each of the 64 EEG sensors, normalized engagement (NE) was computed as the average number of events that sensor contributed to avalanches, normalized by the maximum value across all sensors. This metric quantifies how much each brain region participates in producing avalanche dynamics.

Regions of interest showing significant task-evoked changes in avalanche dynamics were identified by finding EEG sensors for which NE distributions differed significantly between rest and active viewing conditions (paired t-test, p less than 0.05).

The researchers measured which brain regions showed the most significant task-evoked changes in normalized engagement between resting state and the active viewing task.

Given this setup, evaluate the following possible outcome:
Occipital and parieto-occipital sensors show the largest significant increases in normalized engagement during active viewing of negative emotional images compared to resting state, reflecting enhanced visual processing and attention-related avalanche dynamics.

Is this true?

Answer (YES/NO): NO